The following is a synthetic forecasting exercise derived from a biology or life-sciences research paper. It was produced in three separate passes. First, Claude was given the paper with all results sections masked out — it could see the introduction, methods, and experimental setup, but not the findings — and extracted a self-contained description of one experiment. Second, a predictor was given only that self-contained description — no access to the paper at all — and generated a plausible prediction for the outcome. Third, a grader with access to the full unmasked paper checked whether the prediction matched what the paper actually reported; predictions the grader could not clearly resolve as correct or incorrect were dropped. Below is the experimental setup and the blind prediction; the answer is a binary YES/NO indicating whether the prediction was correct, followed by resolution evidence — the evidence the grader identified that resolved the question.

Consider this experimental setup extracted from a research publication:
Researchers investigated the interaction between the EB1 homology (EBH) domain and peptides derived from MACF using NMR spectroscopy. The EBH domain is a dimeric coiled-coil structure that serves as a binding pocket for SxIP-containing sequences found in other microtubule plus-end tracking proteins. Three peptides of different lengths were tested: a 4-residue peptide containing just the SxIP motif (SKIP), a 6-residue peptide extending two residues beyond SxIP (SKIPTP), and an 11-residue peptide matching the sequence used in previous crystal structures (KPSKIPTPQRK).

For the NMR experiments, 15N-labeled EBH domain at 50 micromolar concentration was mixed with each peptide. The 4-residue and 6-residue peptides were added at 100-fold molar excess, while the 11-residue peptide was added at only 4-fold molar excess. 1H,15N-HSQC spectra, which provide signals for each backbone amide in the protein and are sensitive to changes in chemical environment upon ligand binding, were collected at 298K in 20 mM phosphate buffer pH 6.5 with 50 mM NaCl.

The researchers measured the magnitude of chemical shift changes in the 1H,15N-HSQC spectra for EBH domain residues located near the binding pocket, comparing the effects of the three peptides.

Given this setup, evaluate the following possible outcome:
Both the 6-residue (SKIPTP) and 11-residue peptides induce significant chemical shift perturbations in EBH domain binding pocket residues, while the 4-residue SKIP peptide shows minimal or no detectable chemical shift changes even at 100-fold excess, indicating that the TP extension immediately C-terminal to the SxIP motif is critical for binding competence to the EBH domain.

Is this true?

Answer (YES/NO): NO